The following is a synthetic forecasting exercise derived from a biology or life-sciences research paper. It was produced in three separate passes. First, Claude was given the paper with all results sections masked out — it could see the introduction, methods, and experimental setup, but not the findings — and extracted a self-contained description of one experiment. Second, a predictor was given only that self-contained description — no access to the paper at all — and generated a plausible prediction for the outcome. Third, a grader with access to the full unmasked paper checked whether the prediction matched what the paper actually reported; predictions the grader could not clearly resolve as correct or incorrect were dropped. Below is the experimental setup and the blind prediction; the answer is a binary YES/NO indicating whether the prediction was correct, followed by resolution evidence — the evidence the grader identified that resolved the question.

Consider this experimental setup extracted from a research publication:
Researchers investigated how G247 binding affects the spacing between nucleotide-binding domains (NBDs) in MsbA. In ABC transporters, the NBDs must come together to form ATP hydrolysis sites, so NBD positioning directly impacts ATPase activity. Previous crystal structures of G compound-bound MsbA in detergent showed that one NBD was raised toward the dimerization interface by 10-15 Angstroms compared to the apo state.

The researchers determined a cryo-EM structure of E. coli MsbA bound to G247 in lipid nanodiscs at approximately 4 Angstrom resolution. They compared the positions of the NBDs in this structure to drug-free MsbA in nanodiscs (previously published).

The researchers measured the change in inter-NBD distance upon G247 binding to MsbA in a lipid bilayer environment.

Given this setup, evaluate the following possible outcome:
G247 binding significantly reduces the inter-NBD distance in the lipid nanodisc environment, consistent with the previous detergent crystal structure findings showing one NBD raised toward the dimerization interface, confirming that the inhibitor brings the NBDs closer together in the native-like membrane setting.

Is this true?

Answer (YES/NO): NO